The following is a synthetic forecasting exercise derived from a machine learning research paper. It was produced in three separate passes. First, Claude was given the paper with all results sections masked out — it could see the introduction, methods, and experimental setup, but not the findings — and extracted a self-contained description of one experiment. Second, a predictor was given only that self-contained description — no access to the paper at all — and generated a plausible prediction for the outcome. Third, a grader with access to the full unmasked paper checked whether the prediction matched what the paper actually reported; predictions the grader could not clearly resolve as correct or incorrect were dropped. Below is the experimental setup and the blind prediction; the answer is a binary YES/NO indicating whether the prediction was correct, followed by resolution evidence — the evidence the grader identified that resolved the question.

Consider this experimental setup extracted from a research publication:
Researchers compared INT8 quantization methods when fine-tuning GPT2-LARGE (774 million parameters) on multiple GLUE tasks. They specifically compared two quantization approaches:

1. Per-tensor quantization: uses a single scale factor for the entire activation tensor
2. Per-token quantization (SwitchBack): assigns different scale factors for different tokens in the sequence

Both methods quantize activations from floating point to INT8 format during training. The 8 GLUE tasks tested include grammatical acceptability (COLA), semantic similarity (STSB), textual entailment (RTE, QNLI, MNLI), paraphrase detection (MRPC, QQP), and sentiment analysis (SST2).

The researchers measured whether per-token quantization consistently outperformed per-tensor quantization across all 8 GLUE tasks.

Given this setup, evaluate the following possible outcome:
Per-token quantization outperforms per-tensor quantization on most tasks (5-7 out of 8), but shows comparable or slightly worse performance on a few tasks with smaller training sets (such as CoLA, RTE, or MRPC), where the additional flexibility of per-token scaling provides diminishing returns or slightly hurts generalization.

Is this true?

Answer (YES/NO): NO